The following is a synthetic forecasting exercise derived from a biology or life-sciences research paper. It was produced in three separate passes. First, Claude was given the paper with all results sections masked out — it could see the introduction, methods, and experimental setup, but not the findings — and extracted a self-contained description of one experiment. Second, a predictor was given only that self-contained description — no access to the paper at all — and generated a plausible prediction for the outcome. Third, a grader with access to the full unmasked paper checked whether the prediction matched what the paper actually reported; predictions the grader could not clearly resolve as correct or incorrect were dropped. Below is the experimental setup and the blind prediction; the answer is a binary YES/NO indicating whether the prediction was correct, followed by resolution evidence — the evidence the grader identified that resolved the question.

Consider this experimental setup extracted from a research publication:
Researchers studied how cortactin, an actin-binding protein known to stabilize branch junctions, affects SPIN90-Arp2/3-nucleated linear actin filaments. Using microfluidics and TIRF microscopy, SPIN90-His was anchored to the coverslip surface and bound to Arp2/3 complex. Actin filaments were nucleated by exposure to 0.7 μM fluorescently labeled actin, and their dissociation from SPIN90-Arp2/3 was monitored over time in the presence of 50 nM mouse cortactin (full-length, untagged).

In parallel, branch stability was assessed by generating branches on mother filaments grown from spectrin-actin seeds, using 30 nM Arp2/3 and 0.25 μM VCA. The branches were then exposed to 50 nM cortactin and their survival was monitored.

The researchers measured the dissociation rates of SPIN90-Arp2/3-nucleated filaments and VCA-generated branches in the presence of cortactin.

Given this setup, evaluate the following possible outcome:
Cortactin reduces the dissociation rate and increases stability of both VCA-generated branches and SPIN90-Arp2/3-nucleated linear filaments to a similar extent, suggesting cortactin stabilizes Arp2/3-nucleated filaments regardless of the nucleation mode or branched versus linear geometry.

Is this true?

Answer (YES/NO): NO